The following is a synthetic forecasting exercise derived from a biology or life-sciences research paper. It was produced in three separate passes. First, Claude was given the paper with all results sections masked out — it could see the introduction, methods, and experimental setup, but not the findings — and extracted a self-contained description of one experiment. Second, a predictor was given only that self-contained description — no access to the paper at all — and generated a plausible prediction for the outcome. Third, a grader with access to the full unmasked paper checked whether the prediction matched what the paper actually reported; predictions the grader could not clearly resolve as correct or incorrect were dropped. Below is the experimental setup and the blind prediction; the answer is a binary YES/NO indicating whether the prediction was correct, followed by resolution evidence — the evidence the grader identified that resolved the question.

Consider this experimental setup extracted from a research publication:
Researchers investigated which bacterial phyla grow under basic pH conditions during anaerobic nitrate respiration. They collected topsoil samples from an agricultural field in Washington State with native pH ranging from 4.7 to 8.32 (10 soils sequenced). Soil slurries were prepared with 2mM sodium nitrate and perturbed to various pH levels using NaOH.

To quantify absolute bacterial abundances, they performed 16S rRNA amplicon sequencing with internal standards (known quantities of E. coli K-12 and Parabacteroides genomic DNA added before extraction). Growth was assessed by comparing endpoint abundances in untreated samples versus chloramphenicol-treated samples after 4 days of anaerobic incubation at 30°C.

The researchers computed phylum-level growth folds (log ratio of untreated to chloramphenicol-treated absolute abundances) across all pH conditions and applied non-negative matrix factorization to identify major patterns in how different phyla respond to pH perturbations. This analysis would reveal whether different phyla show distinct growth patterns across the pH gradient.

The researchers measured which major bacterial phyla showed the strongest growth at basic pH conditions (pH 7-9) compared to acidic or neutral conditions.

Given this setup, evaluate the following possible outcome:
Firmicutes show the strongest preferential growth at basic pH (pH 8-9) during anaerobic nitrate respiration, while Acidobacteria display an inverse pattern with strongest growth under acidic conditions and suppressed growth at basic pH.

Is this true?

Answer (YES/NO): NO